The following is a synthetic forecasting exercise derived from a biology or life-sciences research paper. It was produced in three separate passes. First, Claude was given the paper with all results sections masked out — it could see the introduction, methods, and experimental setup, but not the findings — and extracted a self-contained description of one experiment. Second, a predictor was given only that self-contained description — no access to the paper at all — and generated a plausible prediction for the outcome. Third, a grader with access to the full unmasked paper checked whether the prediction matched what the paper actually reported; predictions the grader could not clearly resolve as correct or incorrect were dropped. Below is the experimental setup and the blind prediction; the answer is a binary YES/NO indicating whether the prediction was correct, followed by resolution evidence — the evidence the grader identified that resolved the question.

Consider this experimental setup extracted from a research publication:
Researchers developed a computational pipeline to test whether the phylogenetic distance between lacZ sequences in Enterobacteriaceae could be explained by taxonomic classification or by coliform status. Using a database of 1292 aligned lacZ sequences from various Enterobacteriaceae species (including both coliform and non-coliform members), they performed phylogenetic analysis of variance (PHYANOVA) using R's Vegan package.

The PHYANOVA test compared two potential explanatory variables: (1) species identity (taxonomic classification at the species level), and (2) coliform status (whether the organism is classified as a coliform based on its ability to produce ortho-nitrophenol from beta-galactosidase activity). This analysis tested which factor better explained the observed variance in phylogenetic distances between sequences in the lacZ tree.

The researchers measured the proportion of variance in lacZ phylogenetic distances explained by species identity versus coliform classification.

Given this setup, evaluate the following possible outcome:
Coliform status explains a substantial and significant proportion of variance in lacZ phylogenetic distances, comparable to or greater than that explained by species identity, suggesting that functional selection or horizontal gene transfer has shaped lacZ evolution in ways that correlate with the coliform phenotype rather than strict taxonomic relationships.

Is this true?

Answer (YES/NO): NO